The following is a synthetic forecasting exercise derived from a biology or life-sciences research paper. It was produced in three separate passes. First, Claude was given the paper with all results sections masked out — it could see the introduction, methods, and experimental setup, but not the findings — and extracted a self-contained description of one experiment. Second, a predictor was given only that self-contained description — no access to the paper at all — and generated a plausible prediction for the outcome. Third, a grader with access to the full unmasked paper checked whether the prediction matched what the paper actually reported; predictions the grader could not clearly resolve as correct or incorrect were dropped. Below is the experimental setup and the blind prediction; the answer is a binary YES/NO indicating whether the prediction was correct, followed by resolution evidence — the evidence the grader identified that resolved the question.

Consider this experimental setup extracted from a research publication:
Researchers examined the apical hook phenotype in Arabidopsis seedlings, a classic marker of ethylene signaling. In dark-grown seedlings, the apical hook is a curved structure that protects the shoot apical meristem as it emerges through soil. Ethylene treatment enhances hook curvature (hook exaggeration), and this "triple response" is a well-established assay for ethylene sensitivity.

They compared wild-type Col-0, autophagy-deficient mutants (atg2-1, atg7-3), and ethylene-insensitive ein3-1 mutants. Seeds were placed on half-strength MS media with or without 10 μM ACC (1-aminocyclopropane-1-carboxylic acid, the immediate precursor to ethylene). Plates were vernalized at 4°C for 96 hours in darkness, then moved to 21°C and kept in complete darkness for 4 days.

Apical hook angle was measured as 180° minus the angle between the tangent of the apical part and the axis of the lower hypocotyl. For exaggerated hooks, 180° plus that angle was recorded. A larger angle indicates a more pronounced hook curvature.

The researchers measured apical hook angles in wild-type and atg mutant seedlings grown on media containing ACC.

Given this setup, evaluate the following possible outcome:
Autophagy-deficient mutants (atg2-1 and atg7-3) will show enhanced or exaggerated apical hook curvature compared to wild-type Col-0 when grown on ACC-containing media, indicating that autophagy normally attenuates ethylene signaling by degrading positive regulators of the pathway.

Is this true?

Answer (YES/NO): YES